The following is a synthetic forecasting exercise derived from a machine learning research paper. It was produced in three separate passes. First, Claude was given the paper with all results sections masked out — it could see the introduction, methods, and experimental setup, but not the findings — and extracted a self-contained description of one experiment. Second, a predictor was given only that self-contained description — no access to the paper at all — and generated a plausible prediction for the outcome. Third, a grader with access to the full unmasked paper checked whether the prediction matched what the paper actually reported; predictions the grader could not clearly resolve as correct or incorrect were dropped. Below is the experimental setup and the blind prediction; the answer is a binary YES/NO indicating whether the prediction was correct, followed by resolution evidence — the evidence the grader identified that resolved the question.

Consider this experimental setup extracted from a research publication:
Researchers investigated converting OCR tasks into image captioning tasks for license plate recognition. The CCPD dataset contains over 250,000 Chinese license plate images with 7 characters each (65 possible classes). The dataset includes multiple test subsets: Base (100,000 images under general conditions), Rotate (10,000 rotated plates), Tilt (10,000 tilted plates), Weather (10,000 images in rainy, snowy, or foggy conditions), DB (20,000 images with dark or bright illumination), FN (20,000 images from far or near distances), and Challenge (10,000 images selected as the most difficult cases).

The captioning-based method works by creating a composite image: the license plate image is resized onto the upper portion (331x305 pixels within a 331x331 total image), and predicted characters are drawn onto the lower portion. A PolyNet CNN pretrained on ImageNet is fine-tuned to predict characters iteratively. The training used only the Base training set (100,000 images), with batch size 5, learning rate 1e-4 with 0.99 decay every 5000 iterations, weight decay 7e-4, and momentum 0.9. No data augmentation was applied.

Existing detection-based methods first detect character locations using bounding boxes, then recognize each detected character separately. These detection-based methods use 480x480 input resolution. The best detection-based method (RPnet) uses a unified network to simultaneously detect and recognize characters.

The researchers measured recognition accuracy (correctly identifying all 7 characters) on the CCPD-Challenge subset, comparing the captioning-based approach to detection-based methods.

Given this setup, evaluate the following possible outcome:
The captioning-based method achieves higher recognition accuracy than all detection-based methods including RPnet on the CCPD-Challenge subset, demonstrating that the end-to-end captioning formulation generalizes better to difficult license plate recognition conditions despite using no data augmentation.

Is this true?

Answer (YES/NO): NO